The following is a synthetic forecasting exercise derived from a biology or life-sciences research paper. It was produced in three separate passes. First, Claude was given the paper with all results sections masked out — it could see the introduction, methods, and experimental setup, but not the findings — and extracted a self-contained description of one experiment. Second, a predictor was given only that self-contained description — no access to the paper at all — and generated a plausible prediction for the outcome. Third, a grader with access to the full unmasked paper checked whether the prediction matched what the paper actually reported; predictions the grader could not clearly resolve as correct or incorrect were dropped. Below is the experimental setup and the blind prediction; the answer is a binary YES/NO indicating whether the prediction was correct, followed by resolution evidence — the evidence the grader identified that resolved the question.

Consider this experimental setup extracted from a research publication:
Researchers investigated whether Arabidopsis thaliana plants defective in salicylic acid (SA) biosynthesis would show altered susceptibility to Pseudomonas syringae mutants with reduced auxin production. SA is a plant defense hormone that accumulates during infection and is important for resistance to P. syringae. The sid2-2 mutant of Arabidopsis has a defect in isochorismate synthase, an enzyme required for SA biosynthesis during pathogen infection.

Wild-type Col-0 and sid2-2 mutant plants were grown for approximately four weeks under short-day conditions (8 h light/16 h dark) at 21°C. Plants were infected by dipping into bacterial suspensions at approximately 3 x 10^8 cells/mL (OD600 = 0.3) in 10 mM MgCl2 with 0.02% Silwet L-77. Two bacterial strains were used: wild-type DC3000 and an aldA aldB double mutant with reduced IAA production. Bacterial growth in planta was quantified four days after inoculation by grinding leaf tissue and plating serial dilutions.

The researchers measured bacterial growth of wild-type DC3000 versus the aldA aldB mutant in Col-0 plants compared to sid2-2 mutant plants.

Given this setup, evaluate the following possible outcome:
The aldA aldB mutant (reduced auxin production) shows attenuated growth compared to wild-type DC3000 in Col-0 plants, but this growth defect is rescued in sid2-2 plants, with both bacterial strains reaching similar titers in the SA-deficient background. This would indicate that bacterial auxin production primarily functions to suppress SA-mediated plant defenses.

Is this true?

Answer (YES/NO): YES